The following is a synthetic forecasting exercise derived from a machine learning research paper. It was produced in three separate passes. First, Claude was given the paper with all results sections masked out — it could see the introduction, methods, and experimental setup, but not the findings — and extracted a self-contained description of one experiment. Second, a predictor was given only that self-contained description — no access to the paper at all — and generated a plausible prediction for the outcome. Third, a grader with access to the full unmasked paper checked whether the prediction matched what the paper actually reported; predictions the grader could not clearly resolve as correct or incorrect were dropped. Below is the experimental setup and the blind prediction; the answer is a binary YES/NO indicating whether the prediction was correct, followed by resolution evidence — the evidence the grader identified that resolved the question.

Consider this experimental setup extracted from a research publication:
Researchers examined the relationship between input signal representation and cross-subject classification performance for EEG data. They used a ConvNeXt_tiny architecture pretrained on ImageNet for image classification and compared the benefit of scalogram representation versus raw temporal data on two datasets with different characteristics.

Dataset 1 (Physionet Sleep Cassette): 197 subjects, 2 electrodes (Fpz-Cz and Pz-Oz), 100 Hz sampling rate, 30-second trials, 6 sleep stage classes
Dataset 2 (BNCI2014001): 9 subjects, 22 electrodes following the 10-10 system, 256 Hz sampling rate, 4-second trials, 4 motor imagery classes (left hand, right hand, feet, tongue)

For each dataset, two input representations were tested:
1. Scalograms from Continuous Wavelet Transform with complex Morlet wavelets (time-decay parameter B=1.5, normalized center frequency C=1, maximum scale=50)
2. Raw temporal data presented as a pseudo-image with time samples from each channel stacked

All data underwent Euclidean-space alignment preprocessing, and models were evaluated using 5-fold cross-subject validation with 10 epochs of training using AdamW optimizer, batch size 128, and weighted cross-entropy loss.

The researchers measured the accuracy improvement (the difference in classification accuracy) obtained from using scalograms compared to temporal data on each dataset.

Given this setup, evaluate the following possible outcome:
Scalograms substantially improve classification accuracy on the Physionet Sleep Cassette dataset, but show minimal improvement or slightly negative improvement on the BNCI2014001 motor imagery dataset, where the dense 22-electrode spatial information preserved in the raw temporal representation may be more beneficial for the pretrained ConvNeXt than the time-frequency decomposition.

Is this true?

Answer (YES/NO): NO